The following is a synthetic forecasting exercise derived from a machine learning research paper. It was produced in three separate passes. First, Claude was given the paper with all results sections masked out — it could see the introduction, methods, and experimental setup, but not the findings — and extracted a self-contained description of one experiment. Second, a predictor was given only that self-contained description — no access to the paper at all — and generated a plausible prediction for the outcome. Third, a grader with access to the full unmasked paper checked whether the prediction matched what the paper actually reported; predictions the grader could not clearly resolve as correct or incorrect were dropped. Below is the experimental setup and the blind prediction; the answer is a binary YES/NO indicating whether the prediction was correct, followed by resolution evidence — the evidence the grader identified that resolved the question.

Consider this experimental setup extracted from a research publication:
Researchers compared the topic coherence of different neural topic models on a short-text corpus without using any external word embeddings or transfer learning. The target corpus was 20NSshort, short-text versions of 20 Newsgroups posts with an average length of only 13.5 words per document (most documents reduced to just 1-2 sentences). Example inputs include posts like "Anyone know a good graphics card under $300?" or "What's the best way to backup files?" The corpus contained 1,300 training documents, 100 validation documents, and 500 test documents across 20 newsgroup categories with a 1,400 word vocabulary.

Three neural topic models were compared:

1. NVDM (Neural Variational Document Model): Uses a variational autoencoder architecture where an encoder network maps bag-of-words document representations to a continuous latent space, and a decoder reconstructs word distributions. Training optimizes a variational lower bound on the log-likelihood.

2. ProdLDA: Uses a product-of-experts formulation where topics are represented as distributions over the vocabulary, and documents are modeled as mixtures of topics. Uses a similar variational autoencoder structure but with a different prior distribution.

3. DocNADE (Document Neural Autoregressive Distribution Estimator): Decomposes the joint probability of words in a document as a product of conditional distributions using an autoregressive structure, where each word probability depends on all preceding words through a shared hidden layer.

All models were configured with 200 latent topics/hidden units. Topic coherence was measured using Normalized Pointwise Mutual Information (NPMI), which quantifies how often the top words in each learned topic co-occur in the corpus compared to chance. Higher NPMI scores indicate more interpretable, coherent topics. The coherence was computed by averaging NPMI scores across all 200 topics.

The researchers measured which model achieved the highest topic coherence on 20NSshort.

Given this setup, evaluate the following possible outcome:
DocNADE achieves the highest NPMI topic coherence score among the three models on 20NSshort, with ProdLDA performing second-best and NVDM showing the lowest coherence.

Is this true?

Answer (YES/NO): NO